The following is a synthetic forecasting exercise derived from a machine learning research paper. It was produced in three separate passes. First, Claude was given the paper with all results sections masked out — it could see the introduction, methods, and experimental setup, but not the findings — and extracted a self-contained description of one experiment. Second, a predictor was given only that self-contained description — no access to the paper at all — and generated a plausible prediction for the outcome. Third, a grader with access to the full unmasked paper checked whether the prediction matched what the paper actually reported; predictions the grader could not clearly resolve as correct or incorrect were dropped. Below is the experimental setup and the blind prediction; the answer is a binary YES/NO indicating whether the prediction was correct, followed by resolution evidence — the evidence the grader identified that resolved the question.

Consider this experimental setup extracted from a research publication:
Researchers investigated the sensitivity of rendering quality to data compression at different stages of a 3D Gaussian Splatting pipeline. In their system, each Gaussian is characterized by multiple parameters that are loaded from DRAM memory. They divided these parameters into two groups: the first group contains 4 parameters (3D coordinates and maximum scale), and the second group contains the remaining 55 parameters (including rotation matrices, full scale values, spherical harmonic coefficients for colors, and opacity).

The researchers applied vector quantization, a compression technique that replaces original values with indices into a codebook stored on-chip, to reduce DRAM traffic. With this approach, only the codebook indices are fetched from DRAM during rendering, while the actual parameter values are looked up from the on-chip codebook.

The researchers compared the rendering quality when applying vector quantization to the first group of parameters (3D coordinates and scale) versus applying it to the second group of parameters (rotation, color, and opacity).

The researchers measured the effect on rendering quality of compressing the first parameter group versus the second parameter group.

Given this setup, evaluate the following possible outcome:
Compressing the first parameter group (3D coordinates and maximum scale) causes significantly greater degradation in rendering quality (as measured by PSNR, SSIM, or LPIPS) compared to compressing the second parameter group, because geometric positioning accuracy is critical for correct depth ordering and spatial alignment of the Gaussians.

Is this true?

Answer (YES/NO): YES